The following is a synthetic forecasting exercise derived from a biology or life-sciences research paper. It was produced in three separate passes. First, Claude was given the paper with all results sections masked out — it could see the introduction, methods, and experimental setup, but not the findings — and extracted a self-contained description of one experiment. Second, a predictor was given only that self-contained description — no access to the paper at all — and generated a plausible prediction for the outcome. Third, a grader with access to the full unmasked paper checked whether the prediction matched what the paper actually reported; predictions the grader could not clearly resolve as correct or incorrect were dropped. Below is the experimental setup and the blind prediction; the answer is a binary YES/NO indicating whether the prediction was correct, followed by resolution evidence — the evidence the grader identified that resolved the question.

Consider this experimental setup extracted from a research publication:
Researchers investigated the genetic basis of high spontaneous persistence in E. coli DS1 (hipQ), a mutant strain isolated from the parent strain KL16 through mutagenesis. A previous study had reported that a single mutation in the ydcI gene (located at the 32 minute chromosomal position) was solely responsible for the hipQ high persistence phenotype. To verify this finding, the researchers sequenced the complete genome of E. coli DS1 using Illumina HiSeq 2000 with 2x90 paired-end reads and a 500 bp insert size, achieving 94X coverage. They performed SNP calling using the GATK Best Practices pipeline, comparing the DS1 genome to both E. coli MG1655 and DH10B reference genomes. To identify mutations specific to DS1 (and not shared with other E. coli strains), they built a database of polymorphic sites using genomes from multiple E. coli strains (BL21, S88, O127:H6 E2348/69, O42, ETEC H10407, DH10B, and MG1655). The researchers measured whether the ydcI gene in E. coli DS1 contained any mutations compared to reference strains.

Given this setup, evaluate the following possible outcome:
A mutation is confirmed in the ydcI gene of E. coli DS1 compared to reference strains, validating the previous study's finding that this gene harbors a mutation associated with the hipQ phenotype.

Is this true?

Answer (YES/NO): NO